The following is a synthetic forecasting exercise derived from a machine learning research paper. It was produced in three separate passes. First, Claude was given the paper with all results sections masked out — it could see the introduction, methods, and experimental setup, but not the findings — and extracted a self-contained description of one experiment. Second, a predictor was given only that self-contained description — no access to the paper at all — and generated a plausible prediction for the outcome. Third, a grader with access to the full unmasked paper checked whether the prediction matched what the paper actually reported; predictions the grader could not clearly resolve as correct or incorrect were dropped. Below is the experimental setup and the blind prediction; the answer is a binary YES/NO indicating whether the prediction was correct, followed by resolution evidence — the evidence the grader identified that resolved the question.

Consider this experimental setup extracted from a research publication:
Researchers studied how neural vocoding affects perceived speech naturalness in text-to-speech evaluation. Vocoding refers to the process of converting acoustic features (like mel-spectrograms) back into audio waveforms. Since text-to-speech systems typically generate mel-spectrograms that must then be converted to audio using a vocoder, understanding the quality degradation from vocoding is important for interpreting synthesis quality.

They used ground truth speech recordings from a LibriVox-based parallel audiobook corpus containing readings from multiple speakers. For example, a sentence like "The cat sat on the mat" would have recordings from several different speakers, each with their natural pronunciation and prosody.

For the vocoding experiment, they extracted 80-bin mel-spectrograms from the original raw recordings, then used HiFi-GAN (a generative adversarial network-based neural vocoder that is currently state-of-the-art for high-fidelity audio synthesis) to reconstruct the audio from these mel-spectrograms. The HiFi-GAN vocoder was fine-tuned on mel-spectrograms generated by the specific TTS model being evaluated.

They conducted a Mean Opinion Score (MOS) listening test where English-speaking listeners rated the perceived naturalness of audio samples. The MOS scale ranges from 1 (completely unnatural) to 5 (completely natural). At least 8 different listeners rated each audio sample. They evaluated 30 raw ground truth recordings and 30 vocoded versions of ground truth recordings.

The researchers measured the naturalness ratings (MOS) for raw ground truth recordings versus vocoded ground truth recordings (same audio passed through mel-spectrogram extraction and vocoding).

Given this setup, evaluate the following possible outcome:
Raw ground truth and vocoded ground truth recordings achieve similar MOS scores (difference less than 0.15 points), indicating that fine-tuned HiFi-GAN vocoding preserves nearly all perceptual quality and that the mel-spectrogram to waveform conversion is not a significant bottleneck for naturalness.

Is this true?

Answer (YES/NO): NO